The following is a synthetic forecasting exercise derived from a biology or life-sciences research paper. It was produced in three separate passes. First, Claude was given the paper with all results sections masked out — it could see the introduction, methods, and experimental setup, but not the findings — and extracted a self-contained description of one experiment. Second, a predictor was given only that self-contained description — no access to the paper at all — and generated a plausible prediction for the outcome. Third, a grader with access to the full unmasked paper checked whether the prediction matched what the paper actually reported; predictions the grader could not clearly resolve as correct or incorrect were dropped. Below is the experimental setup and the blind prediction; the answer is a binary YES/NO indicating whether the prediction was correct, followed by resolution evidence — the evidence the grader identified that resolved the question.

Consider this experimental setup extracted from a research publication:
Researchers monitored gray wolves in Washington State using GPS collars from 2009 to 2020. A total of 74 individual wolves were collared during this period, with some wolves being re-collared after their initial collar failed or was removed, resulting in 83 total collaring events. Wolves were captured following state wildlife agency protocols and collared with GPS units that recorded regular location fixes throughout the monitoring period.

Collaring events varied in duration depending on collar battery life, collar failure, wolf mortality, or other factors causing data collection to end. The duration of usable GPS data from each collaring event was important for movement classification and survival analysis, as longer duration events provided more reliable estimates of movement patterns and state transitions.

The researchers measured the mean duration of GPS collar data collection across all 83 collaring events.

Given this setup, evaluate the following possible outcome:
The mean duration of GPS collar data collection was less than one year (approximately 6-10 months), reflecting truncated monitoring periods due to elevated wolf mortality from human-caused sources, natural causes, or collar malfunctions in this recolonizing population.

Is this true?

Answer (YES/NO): NO